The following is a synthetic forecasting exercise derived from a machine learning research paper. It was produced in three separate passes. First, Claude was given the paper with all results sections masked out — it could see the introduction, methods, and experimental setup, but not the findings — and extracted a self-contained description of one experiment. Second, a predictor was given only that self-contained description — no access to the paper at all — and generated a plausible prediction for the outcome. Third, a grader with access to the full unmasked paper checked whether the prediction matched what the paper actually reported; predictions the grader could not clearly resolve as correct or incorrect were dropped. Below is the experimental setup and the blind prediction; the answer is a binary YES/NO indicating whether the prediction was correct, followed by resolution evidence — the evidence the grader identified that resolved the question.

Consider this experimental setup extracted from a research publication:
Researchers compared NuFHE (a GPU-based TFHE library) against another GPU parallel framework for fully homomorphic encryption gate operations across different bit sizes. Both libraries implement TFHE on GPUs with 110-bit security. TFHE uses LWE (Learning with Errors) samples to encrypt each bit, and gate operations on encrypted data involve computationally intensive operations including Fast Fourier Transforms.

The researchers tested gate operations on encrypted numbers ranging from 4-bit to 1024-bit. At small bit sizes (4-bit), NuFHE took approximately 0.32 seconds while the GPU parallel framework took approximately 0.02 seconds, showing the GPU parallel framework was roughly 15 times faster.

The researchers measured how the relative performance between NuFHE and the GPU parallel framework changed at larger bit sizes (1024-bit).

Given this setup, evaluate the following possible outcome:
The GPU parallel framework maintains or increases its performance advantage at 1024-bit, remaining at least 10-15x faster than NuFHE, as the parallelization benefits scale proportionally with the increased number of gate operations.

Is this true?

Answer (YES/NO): NO